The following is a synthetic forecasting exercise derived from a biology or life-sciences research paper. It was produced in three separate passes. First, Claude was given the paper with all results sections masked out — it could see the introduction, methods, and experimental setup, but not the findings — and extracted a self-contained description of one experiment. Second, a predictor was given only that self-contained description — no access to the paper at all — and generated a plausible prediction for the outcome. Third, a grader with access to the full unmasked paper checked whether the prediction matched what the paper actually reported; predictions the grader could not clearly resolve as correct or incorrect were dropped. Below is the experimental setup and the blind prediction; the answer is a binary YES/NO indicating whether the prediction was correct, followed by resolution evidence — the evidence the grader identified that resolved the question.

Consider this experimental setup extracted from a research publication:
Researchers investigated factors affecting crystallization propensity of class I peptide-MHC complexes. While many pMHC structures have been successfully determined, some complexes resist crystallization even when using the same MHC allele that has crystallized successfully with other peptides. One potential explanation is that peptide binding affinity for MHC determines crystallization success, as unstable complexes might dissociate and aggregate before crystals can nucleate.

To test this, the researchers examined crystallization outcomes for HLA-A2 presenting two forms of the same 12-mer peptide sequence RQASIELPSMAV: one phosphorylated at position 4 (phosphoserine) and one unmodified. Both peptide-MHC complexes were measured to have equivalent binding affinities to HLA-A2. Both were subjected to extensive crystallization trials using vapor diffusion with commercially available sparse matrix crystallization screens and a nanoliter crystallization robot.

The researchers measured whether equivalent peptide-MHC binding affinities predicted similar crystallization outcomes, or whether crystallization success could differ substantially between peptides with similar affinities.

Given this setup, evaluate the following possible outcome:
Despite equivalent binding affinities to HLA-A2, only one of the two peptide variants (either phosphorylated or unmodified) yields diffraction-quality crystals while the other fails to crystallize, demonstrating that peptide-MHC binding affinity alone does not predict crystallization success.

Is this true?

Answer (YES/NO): YES